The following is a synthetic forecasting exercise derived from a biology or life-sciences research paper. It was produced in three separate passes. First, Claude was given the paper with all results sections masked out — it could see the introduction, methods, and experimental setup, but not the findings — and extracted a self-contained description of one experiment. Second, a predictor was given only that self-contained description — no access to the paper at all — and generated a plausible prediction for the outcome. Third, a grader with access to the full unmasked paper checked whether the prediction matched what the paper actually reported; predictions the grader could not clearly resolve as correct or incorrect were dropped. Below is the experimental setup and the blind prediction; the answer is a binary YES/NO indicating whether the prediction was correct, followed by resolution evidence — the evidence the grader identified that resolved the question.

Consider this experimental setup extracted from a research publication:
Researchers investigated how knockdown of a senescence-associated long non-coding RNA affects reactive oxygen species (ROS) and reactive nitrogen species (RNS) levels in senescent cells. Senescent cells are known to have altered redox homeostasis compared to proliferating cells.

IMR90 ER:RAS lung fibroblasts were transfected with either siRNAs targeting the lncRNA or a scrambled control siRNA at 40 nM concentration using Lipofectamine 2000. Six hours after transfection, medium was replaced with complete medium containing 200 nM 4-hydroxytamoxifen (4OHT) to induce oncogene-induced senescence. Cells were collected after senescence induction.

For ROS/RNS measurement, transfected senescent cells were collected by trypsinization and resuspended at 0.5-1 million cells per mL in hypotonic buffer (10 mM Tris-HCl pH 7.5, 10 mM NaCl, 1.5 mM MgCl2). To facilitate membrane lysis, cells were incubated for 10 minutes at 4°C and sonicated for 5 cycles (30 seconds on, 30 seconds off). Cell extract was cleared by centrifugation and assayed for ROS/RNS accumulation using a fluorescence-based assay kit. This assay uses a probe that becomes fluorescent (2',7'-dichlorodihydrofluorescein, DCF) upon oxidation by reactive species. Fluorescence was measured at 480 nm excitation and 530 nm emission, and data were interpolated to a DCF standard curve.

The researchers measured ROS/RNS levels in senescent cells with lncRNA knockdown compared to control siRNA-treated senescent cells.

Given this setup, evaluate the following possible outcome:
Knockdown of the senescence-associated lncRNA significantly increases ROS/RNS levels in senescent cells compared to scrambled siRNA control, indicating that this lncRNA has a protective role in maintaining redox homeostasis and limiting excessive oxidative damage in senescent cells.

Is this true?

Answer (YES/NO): YES